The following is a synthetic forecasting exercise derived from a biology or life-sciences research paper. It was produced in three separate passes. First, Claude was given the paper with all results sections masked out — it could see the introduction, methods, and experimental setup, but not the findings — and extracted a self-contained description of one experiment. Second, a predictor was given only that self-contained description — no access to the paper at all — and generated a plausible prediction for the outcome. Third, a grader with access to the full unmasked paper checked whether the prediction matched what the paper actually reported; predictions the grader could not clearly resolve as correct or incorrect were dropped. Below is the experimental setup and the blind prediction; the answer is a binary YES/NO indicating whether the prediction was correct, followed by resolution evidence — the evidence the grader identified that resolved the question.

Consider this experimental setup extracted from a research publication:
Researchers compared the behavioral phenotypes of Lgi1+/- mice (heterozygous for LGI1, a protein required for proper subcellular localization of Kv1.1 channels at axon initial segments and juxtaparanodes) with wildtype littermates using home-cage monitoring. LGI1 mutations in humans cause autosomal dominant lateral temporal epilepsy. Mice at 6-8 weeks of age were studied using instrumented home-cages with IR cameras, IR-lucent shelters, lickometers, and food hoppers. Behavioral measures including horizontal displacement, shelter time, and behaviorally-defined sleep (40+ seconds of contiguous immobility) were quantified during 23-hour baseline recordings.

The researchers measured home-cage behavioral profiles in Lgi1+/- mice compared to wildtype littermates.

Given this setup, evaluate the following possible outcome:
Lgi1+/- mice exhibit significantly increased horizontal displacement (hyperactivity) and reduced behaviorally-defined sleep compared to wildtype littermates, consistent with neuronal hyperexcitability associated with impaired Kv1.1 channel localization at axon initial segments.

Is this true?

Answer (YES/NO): NO